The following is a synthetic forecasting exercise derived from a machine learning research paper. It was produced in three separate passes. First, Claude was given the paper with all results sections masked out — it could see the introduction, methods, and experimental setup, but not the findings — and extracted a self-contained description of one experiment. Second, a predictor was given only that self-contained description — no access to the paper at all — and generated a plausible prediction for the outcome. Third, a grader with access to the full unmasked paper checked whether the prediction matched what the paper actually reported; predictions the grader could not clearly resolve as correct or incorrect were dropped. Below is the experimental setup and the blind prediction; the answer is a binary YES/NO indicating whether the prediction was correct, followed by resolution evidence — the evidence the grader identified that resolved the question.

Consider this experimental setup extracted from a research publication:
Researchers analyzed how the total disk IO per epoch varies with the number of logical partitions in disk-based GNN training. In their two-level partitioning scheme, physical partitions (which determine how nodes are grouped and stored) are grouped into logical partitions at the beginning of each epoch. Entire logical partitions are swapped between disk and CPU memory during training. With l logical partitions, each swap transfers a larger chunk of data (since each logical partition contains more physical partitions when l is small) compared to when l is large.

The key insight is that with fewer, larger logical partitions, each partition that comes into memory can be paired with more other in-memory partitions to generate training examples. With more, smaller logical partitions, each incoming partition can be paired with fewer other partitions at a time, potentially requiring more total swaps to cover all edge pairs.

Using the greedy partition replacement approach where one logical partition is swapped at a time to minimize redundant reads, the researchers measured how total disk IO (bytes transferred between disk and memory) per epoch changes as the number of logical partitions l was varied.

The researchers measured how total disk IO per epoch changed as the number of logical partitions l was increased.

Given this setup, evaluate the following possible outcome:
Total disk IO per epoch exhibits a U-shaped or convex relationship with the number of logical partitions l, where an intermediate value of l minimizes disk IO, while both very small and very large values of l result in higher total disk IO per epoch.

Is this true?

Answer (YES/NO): NO